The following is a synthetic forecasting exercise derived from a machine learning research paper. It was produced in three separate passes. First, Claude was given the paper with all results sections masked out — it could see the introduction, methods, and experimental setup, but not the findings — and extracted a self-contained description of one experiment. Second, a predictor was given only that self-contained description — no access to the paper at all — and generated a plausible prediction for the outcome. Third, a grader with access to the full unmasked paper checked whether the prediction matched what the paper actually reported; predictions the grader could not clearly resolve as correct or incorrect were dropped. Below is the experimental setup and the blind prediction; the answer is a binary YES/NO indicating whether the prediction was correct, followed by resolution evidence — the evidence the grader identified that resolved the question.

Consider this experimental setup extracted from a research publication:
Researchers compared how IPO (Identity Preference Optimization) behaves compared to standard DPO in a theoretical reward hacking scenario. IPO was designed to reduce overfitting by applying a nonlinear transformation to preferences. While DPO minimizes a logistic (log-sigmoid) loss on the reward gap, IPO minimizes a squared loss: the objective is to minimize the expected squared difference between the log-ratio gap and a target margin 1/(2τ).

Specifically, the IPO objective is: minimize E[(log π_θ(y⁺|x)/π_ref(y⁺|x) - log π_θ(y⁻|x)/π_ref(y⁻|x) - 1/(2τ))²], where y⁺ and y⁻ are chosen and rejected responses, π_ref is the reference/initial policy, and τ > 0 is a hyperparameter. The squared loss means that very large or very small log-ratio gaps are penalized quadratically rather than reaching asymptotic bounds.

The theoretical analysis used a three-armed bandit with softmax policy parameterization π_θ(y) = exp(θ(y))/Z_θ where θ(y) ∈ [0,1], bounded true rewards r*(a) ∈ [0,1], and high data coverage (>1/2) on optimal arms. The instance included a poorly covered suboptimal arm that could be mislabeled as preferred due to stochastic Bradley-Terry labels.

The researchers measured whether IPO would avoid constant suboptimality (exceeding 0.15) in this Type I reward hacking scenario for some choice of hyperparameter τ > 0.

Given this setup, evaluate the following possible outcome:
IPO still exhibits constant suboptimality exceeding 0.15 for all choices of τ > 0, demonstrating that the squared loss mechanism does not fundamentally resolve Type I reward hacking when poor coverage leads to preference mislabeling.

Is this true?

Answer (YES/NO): YES